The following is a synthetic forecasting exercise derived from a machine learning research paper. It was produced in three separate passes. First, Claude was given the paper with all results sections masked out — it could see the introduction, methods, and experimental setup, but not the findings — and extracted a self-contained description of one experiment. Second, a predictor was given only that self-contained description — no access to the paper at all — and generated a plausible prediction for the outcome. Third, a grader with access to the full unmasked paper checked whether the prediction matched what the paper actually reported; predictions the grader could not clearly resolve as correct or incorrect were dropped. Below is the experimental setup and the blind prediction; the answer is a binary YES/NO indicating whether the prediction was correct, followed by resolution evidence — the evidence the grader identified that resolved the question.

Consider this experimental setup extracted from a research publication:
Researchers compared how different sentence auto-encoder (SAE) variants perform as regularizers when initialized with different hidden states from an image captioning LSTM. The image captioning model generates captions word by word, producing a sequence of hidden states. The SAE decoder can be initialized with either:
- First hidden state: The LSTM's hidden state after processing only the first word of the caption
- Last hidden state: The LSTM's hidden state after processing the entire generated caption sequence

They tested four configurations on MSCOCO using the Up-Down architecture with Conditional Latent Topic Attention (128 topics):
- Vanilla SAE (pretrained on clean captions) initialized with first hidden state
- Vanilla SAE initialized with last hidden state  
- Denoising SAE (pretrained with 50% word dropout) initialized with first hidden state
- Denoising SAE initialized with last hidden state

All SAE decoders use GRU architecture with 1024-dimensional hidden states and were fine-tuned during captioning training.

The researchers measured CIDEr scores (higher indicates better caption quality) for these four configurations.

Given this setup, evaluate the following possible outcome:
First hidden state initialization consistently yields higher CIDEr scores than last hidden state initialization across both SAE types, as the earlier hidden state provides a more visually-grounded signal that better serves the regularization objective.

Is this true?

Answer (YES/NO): NO